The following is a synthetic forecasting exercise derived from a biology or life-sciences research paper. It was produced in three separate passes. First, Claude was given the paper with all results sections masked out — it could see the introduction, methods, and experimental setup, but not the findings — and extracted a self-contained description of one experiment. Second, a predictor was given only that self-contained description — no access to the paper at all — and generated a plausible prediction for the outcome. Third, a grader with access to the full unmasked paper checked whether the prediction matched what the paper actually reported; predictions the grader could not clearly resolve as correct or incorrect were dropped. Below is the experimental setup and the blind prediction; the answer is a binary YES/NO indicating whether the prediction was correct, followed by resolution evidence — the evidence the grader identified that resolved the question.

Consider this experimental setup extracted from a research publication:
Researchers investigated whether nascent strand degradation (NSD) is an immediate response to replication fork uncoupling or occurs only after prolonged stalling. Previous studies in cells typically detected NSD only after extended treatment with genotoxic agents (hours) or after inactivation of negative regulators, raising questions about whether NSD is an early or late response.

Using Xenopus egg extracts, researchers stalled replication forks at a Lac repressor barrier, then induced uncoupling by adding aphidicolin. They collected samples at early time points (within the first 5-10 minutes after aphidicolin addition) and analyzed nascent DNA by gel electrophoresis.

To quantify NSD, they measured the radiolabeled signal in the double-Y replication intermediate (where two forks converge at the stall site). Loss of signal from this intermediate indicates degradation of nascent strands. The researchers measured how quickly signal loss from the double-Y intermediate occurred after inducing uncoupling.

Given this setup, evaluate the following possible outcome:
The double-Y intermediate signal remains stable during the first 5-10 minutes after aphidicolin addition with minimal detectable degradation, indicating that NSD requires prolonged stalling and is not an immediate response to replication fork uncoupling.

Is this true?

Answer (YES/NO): NO